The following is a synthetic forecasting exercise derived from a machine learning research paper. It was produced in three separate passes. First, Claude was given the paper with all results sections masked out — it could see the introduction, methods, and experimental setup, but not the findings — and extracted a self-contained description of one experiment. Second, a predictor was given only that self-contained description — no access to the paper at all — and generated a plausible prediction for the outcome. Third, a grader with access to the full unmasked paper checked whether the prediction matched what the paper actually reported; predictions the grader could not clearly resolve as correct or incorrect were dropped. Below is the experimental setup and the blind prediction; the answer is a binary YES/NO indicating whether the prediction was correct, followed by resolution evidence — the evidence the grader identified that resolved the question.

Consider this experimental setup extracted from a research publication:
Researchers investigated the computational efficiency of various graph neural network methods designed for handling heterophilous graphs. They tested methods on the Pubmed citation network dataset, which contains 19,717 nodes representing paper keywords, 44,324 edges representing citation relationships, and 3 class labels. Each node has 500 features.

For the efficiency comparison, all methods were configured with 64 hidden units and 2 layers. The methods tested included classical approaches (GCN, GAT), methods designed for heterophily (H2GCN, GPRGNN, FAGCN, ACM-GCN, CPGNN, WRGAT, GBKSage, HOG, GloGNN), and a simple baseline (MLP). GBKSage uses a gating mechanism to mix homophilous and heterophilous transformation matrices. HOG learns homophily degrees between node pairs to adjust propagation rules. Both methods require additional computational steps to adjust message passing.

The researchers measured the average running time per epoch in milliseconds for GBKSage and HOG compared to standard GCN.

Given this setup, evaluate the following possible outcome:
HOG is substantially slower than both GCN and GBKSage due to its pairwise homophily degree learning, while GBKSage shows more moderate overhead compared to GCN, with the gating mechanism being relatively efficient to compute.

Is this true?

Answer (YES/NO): NO